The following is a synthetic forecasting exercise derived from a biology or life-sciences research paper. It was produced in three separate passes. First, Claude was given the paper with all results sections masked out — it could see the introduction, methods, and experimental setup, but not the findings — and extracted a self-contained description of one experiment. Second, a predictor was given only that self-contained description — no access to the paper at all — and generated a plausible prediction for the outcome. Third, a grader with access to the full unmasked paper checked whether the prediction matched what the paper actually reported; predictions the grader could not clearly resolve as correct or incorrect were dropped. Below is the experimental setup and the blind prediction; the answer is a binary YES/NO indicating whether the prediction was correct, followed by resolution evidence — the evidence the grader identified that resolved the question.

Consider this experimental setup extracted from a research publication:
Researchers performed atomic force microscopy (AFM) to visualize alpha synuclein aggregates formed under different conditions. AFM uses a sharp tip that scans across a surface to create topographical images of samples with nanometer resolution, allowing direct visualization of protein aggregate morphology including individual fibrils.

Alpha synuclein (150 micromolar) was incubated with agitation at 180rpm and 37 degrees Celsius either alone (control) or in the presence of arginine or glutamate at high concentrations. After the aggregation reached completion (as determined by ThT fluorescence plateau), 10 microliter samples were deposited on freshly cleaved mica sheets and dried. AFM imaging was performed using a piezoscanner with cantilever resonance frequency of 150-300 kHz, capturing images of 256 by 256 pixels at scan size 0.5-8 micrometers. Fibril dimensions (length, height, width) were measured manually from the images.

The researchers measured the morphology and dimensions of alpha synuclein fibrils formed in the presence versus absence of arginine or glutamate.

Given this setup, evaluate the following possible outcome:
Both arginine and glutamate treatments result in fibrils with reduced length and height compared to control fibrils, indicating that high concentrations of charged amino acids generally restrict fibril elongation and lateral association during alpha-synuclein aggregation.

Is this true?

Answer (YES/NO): NO